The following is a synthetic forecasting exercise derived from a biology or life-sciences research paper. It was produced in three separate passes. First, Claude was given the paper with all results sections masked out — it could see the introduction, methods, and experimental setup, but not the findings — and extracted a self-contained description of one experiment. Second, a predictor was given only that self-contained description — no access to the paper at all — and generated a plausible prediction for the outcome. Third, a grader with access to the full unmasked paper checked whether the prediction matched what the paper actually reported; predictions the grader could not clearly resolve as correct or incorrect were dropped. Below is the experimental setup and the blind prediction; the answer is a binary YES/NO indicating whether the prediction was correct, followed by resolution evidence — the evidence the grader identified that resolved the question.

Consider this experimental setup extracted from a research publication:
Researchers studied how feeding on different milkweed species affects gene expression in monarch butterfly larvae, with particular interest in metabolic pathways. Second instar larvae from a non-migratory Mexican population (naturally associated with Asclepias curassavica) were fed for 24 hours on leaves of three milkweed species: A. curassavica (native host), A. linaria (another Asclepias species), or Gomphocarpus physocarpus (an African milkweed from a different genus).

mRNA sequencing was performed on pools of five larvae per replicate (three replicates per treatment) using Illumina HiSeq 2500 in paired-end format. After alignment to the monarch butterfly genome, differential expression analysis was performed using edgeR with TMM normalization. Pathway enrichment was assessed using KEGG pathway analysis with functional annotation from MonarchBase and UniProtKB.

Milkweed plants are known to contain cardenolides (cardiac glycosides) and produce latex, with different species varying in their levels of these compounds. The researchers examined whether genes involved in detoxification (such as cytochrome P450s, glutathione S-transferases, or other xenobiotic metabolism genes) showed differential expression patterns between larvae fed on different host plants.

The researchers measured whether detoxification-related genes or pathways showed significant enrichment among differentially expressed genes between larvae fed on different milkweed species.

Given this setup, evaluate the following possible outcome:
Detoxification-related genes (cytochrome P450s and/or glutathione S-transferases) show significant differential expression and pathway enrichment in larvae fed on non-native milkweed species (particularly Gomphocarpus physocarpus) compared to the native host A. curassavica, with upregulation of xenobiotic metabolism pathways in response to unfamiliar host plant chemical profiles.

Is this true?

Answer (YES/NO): NO